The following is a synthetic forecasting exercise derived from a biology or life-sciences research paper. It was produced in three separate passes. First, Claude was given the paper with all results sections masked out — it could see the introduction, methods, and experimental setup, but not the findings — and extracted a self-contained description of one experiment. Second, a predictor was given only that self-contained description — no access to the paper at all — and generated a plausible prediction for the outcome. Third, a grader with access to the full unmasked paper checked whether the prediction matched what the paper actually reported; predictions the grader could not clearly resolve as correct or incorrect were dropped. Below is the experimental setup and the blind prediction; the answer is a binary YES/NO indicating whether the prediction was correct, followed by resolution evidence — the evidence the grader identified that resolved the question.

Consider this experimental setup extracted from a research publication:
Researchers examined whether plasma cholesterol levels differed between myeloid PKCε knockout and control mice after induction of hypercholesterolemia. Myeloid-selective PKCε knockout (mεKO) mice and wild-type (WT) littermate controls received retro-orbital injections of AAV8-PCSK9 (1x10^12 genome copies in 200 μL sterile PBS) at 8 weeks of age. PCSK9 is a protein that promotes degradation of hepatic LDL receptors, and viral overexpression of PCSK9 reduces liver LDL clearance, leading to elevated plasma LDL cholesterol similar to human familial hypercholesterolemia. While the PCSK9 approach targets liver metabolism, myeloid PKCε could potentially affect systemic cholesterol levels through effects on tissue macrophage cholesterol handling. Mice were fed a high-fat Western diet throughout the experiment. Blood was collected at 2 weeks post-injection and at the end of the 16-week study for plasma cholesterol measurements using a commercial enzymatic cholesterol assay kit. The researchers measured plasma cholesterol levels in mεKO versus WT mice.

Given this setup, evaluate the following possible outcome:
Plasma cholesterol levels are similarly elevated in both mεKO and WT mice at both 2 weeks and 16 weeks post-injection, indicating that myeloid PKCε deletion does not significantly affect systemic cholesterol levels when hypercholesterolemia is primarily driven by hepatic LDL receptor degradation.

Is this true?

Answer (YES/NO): YES